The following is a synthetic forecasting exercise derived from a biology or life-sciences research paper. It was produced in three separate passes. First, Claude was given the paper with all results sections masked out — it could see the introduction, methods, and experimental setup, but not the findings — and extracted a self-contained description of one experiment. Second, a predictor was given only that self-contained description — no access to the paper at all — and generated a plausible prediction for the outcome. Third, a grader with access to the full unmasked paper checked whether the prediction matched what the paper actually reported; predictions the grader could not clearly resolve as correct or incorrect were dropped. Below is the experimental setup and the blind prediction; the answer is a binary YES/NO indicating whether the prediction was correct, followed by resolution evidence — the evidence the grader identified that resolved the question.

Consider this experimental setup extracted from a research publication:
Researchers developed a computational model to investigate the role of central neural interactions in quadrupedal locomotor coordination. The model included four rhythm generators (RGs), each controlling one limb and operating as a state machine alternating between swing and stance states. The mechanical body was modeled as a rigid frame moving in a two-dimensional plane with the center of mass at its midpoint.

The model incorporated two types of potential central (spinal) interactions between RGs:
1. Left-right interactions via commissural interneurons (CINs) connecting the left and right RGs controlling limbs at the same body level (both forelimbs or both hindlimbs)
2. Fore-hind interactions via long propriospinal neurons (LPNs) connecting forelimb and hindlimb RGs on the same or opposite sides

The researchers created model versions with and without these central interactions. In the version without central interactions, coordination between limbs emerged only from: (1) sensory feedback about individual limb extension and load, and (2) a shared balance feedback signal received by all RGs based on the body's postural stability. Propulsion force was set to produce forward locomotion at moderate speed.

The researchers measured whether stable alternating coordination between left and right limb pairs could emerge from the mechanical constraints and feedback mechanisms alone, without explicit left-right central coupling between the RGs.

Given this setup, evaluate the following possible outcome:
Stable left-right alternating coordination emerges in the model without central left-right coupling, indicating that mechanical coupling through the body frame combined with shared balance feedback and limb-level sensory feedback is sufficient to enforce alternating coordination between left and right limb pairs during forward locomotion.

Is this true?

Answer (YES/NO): YES